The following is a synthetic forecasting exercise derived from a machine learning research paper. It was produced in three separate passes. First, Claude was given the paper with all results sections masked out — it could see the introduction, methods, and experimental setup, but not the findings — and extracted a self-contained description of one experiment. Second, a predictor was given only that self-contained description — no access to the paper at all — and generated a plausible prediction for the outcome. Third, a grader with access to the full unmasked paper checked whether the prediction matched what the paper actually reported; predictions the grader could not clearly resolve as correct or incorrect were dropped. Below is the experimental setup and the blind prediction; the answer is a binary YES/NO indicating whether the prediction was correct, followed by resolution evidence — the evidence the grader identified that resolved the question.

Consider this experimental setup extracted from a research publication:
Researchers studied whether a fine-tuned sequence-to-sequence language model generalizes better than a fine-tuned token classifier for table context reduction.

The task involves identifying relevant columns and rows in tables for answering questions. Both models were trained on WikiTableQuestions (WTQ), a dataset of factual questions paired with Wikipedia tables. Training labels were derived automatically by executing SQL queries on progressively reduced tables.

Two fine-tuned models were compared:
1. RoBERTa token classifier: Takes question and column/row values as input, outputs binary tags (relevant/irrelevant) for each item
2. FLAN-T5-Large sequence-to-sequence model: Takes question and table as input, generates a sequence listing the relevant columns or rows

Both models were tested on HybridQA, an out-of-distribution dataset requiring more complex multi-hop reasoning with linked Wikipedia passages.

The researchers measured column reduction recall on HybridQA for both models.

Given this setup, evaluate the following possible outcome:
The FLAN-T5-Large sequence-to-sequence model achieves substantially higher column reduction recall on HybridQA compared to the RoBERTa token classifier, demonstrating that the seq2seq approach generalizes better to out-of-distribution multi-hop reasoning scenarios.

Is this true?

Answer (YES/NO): YES